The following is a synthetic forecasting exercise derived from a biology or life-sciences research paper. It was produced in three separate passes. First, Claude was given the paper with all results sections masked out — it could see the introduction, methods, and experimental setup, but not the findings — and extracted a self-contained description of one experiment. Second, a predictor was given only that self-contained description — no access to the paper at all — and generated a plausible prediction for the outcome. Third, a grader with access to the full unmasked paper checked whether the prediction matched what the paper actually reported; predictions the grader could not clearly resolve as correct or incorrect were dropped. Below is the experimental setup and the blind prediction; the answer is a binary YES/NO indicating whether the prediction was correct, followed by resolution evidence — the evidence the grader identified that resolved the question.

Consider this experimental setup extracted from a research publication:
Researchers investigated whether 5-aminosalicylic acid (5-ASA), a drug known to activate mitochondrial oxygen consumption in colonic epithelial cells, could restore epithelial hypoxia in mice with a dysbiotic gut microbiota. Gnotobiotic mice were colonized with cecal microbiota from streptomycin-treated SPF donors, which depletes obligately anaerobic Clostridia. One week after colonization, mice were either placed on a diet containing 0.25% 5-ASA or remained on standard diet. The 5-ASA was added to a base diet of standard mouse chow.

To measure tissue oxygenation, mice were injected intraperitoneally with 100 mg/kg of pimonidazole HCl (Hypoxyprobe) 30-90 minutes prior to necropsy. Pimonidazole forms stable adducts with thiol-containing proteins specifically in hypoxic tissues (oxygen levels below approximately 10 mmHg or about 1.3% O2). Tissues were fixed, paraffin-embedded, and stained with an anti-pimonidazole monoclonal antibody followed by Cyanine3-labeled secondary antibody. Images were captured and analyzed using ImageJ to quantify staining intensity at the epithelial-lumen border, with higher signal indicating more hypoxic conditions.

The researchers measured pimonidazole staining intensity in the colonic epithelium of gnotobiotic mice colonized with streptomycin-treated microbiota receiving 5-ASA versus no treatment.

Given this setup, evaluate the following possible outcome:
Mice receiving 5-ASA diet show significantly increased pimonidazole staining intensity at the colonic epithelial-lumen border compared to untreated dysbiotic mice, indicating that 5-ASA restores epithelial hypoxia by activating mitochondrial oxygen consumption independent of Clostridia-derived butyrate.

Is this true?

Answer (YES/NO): YES